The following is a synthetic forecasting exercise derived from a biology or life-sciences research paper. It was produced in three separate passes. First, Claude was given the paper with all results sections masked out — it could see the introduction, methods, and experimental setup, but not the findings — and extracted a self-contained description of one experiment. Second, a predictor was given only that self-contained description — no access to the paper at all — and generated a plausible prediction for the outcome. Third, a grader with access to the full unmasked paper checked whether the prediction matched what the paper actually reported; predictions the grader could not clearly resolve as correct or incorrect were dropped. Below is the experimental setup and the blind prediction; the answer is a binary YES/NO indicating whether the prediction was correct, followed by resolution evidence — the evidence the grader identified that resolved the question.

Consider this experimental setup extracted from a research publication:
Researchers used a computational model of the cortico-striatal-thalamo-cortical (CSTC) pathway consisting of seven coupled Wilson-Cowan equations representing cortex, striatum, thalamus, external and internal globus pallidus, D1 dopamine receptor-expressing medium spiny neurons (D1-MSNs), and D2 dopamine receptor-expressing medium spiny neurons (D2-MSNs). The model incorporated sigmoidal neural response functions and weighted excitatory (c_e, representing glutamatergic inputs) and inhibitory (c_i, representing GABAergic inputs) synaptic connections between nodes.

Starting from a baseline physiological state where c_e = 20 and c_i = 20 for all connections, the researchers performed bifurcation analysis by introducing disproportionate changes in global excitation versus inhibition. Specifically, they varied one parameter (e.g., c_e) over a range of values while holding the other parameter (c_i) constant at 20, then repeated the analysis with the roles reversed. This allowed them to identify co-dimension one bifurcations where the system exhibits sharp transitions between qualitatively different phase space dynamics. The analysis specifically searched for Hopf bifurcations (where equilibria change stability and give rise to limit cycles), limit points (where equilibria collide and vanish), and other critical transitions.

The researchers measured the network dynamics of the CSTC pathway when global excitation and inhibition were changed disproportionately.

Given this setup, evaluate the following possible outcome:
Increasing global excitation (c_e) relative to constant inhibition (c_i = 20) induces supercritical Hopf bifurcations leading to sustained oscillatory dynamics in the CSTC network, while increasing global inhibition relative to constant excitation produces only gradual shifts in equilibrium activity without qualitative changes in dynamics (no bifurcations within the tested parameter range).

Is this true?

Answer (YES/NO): NO